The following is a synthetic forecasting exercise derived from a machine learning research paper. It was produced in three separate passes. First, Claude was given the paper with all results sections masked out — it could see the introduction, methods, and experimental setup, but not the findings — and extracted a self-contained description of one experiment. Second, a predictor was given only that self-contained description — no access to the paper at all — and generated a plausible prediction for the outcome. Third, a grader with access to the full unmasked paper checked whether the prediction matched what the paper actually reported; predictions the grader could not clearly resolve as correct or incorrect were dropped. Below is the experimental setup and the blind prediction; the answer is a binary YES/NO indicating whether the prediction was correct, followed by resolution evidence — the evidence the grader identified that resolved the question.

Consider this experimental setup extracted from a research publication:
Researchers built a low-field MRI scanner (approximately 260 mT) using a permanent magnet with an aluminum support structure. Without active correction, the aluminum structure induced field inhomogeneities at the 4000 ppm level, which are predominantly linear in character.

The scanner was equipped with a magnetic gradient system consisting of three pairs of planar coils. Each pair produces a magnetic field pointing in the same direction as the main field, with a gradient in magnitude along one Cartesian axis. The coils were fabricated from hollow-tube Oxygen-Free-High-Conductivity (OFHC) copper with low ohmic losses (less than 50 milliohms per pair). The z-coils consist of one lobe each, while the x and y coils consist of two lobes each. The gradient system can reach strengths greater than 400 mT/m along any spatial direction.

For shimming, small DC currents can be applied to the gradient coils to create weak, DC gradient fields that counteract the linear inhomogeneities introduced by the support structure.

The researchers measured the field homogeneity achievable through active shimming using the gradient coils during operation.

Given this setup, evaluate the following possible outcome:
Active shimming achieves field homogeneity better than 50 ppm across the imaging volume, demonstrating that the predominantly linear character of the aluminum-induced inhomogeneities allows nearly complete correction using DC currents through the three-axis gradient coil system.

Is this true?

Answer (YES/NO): YES